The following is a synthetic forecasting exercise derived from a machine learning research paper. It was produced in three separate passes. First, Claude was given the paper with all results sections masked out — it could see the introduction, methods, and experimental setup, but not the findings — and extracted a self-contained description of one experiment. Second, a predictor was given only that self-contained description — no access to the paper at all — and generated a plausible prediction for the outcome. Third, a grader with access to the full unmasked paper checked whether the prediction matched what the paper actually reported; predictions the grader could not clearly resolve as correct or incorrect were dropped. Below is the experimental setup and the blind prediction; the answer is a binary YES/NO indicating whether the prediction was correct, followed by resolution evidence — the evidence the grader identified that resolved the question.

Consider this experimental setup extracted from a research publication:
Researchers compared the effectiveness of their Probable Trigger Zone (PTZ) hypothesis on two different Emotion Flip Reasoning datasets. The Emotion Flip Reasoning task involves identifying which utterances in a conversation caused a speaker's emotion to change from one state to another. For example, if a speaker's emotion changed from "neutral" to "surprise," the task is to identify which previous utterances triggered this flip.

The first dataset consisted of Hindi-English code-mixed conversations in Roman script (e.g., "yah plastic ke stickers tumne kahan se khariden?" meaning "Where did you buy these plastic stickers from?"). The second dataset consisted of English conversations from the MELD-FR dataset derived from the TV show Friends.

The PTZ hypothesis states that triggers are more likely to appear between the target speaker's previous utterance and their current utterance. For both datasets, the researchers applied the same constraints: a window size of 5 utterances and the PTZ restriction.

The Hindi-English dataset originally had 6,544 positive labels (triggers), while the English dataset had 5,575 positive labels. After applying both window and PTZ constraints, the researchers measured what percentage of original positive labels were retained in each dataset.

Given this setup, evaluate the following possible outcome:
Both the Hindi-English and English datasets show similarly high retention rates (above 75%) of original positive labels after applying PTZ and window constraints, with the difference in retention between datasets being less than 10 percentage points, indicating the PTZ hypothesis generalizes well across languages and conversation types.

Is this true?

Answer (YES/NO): YES